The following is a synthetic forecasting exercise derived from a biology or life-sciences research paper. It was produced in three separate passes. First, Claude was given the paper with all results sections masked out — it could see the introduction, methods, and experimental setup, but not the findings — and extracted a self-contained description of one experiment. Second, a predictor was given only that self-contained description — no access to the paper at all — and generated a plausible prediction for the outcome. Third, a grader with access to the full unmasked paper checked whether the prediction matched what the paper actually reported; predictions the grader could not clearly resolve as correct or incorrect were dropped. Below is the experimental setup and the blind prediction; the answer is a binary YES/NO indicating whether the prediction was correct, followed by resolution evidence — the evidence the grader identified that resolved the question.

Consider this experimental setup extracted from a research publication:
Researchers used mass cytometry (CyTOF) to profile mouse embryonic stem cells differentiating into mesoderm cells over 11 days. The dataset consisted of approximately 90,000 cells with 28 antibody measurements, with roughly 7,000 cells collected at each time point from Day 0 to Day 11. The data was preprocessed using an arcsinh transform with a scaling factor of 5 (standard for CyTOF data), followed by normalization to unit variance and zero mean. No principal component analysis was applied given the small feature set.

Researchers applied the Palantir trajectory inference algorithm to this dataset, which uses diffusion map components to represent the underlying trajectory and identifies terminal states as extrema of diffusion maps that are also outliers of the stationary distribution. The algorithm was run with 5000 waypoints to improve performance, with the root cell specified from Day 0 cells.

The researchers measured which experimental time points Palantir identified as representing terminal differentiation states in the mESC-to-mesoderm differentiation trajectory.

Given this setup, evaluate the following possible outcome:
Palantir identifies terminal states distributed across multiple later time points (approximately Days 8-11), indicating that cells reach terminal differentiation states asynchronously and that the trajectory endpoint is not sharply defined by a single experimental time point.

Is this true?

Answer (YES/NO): NO